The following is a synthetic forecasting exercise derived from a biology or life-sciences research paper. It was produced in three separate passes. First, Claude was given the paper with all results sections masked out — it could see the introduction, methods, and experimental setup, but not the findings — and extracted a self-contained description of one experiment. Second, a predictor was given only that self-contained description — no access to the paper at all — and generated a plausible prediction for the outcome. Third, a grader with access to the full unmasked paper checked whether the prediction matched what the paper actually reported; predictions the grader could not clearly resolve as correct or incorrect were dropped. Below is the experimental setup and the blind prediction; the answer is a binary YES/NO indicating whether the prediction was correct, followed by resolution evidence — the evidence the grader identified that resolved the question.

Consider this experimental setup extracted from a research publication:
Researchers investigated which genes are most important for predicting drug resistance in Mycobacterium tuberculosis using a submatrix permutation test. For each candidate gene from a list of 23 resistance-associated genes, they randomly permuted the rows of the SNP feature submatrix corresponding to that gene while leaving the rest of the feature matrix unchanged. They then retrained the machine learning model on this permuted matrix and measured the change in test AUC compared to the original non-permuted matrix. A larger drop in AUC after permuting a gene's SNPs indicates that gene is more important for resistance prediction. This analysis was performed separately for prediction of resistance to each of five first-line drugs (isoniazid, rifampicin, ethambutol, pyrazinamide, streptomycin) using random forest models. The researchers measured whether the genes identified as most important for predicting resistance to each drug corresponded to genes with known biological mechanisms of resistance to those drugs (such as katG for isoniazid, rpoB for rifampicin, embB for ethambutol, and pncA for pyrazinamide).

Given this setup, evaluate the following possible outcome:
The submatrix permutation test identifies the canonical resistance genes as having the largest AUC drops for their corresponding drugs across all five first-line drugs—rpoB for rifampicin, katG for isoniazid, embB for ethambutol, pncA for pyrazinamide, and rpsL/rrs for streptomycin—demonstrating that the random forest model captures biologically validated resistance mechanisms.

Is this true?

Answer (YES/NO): NO